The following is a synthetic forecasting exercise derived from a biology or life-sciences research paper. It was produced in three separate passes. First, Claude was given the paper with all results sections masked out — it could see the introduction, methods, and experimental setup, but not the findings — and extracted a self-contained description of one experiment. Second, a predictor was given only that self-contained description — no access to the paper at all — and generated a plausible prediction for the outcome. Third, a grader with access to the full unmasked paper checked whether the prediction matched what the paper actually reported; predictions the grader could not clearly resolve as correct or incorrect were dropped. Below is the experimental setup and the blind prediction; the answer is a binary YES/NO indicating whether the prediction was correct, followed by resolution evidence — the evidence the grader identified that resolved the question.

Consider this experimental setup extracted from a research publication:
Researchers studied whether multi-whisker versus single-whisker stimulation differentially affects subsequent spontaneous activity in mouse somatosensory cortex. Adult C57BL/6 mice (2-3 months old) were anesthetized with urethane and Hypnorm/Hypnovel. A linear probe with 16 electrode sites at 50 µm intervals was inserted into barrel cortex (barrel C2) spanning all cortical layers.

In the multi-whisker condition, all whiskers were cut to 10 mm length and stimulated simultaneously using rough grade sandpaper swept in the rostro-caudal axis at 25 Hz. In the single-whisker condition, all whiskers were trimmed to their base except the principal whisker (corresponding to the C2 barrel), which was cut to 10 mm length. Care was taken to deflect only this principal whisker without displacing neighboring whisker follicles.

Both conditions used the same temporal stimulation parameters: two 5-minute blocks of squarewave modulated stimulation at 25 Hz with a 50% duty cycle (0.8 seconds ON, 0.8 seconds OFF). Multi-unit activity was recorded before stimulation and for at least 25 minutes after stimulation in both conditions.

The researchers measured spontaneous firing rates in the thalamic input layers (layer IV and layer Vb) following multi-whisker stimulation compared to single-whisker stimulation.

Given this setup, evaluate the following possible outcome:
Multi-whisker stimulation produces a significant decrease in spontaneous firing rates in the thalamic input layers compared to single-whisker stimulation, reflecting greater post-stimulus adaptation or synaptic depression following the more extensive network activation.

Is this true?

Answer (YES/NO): NO